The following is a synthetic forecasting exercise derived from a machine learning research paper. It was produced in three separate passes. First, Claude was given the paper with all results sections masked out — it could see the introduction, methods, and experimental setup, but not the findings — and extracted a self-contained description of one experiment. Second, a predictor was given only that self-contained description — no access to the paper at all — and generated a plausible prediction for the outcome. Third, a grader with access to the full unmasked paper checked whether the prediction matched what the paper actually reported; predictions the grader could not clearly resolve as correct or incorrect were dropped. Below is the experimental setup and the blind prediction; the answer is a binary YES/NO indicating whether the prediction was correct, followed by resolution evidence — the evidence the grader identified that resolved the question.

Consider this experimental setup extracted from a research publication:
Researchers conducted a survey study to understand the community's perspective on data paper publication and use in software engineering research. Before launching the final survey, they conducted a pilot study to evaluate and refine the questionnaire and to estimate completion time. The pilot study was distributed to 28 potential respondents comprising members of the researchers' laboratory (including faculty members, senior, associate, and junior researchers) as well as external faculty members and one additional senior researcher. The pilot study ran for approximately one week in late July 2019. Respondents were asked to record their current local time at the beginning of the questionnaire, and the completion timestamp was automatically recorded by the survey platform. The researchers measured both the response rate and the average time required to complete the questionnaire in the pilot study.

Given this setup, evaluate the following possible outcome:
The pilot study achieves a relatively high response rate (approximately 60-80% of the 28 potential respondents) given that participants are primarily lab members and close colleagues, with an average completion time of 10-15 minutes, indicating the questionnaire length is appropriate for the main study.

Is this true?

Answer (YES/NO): NO